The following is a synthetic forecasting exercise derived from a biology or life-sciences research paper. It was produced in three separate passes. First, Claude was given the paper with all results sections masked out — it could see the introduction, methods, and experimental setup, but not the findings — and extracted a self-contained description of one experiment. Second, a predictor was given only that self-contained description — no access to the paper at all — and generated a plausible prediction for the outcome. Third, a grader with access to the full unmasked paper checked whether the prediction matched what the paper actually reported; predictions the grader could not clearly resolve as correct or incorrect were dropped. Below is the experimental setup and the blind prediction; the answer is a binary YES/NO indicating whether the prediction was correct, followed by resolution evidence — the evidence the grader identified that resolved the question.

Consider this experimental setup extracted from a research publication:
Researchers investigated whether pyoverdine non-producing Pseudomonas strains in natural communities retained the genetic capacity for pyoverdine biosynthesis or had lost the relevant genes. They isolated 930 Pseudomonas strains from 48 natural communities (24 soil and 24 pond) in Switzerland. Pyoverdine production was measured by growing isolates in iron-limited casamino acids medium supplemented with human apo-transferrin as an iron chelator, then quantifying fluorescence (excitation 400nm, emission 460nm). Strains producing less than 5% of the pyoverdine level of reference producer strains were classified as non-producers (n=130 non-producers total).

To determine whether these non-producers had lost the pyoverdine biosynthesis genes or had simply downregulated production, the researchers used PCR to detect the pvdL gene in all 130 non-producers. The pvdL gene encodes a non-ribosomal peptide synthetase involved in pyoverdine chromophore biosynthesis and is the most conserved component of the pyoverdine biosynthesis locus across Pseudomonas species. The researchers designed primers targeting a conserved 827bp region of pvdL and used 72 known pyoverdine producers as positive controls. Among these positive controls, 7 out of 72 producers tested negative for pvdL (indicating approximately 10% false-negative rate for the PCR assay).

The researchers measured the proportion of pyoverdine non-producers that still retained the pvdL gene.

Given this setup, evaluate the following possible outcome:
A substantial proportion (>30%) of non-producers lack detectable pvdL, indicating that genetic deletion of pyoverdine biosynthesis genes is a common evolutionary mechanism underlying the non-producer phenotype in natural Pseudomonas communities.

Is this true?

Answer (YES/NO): YES